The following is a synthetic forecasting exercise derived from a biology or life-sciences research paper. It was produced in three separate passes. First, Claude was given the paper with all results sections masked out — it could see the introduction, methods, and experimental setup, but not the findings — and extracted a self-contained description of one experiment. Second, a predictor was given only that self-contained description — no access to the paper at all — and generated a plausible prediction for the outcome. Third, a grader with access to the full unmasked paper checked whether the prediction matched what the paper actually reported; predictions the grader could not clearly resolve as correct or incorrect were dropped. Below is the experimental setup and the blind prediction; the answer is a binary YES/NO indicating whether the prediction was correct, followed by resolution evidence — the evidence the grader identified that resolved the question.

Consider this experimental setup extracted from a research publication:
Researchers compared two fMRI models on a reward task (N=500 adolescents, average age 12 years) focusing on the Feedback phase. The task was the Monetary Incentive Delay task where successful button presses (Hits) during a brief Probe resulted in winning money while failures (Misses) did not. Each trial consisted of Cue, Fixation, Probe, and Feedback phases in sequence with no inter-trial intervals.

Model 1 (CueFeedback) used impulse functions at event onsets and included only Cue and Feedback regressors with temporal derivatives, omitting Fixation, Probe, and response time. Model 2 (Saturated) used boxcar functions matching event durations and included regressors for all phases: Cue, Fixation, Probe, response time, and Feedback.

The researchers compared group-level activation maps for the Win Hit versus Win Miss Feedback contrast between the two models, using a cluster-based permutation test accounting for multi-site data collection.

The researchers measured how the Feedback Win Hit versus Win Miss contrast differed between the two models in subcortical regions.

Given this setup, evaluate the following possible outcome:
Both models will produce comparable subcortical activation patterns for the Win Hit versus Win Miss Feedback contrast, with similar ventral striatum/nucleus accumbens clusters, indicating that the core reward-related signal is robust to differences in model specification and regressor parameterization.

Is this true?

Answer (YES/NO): NO